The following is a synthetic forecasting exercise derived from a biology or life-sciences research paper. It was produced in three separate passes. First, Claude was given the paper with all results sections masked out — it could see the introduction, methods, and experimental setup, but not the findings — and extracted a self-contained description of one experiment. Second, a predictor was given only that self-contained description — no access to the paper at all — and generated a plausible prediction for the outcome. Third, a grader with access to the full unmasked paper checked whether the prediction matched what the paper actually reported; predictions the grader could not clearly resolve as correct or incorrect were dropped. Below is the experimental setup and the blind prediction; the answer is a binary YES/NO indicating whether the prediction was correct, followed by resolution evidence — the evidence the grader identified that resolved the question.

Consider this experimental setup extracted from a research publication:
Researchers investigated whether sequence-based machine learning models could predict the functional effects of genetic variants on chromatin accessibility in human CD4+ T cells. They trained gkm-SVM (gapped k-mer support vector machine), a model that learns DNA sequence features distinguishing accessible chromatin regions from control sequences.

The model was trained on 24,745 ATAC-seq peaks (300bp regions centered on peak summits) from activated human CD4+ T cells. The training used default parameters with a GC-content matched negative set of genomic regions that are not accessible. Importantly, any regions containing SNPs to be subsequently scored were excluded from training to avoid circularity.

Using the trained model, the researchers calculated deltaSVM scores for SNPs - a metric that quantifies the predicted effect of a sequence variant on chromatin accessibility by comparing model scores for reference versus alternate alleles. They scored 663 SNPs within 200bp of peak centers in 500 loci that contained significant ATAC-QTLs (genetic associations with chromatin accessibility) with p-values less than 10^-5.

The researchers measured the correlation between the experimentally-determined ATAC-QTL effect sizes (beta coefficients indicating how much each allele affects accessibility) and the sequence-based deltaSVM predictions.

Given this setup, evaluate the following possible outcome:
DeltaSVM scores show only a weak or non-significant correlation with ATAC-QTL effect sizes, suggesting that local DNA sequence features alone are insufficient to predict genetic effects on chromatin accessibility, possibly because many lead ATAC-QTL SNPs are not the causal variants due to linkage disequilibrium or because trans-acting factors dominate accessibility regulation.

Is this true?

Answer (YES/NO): NO